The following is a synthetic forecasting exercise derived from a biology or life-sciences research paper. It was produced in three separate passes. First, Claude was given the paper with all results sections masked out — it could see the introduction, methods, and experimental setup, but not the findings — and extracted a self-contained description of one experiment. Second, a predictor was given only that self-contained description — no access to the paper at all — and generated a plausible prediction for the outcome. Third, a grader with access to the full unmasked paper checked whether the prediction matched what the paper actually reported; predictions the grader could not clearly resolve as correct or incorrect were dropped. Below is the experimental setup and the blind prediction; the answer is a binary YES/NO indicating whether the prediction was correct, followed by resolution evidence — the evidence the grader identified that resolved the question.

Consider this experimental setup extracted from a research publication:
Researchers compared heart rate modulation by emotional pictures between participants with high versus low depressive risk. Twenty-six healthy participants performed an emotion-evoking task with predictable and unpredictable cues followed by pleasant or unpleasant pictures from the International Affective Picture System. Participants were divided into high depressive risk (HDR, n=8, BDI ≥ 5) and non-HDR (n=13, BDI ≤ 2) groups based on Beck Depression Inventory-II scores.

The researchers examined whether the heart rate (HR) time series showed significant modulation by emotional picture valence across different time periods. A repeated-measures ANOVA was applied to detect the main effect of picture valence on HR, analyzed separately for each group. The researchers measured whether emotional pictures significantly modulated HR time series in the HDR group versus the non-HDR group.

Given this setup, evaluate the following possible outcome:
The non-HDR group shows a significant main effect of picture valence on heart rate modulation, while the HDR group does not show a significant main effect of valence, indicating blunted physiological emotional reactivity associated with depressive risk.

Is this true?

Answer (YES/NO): NO